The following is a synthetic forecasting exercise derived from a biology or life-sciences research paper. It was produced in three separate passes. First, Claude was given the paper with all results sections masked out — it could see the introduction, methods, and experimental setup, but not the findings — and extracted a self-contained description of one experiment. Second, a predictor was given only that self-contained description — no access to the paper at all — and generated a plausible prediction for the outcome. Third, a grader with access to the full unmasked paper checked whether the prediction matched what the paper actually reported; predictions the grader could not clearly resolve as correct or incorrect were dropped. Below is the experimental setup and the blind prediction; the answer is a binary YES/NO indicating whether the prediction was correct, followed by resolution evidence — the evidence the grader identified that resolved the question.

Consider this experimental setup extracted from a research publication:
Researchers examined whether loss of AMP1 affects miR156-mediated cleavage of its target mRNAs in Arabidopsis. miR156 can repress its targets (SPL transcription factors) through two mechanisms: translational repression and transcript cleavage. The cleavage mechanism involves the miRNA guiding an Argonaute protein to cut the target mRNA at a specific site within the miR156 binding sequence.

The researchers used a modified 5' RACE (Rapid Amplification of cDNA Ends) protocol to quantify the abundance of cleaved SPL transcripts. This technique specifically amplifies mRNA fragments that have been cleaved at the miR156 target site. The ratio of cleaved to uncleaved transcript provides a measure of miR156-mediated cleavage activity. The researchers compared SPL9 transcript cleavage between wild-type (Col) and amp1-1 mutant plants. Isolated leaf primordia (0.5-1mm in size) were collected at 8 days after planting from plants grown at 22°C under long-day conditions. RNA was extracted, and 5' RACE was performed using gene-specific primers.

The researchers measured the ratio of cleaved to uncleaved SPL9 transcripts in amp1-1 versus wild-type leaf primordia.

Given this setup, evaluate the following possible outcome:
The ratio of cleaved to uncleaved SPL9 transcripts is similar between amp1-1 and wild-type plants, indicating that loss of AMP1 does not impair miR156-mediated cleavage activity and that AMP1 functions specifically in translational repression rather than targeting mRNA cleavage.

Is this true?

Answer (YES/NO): NO